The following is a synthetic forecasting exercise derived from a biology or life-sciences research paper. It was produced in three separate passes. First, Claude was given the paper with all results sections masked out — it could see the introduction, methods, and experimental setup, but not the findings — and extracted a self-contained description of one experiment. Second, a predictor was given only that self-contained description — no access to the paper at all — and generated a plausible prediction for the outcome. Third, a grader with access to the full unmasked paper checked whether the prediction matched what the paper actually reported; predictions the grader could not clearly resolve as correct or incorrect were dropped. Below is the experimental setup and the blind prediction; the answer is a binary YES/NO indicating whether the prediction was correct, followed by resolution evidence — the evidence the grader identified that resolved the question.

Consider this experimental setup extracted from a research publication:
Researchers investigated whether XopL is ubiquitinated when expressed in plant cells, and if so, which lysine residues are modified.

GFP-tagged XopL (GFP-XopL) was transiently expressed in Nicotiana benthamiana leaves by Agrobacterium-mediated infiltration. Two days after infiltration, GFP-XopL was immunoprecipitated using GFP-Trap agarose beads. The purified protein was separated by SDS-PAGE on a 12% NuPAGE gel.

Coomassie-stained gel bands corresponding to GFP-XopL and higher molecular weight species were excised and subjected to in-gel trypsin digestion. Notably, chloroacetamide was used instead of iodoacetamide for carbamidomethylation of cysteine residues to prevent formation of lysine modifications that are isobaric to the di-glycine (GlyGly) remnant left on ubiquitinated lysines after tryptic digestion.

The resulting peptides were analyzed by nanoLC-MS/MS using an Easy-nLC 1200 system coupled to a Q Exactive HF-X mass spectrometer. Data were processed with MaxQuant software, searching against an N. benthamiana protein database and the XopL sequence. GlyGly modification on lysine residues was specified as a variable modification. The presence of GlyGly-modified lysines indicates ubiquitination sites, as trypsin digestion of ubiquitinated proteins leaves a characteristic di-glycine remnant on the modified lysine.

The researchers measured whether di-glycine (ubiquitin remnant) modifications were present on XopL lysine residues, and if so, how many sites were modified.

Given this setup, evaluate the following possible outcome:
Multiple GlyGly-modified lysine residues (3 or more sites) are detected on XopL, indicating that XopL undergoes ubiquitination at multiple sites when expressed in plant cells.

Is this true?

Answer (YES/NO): NO